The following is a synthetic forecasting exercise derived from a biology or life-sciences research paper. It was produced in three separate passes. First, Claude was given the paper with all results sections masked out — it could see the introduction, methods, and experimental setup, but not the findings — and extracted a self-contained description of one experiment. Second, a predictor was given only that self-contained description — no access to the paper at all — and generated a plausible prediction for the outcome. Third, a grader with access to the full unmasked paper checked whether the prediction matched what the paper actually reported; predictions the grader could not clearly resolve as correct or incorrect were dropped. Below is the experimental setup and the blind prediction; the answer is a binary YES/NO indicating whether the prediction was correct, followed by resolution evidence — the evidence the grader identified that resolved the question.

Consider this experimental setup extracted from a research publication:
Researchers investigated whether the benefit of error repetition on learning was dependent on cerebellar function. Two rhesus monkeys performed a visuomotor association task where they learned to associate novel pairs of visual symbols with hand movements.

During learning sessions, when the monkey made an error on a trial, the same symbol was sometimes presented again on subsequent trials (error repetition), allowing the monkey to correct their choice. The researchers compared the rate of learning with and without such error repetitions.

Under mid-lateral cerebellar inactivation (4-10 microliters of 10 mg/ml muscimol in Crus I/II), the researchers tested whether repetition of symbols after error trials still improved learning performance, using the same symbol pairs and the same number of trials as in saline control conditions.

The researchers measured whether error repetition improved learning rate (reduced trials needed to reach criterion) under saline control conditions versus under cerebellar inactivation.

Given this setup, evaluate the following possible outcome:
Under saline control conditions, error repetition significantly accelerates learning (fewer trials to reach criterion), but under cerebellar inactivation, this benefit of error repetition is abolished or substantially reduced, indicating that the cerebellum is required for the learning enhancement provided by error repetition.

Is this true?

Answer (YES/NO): YES